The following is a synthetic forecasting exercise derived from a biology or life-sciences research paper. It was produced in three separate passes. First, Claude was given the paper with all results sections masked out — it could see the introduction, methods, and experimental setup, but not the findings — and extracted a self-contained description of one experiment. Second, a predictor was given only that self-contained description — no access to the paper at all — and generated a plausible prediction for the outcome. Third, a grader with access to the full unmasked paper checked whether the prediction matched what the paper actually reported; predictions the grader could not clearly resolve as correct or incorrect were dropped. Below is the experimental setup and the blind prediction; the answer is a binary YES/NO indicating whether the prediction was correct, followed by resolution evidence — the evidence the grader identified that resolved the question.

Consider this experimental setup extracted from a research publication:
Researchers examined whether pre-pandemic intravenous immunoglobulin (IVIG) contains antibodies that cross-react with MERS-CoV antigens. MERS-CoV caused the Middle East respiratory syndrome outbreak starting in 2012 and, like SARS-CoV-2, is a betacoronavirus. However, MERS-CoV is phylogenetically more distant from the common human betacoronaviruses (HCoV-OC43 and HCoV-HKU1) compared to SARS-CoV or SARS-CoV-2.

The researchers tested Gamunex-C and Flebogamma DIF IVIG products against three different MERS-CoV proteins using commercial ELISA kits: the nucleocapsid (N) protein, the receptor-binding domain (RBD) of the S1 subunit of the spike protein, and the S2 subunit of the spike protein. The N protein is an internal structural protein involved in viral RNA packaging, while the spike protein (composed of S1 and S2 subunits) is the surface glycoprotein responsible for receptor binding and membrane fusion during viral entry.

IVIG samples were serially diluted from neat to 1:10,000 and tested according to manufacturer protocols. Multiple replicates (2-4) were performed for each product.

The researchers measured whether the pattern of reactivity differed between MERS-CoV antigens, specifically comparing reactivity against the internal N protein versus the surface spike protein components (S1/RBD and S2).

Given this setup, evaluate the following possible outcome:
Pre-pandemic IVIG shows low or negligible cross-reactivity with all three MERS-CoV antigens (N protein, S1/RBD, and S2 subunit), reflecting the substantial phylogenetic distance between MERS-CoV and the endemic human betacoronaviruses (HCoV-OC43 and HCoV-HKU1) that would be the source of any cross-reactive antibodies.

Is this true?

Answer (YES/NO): NO